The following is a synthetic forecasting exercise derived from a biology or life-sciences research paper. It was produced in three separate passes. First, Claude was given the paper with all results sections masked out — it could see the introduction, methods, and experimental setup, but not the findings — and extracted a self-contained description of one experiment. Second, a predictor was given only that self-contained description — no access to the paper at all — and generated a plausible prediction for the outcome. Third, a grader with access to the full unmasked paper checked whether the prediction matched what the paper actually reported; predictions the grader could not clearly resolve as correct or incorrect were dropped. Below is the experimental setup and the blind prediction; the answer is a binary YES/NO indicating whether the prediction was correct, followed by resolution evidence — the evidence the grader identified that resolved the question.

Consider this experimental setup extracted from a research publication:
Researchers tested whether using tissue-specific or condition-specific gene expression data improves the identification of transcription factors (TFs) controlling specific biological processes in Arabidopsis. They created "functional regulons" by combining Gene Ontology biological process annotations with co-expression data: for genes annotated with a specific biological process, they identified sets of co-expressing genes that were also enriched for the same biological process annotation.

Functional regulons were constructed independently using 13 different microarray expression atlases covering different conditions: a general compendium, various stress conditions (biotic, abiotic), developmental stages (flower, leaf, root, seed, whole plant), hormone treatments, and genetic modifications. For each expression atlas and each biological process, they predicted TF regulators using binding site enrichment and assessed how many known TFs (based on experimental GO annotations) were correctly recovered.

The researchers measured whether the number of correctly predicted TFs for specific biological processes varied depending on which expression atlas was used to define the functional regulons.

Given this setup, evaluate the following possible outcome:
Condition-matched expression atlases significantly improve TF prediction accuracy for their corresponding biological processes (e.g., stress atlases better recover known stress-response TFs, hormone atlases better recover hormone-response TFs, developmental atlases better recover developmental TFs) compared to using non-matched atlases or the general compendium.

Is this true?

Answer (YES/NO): YES